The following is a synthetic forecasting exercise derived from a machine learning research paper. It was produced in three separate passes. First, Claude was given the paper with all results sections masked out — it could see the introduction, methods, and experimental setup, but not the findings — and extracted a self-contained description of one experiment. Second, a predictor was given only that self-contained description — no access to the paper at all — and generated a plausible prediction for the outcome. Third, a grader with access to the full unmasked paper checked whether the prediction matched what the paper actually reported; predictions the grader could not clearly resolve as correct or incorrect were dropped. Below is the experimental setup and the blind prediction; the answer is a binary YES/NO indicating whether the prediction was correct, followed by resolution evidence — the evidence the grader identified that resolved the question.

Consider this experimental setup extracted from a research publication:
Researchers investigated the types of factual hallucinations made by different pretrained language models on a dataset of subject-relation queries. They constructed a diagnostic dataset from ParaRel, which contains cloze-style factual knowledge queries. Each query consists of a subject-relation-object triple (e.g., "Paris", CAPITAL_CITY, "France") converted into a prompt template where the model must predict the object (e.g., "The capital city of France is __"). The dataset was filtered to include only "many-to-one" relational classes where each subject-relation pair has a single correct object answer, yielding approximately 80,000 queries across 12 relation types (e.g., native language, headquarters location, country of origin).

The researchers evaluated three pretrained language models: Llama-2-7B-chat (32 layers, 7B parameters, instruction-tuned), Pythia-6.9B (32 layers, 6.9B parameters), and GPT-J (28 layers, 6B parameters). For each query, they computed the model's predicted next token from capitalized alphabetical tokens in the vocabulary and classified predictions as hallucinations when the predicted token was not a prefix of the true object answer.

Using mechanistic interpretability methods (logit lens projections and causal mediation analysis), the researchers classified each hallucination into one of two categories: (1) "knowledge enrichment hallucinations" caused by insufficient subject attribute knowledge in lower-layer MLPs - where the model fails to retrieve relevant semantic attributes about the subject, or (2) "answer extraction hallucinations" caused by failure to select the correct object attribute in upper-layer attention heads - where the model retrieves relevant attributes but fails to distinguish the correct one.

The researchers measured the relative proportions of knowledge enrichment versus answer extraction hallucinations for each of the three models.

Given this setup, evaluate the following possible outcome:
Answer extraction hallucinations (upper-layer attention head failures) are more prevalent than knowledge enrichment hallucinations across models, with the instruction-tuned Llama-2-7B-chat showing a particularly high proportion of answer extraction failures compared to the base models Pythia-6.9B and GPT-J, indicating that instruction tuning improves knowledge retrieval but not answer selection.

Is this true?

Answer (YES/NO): NO